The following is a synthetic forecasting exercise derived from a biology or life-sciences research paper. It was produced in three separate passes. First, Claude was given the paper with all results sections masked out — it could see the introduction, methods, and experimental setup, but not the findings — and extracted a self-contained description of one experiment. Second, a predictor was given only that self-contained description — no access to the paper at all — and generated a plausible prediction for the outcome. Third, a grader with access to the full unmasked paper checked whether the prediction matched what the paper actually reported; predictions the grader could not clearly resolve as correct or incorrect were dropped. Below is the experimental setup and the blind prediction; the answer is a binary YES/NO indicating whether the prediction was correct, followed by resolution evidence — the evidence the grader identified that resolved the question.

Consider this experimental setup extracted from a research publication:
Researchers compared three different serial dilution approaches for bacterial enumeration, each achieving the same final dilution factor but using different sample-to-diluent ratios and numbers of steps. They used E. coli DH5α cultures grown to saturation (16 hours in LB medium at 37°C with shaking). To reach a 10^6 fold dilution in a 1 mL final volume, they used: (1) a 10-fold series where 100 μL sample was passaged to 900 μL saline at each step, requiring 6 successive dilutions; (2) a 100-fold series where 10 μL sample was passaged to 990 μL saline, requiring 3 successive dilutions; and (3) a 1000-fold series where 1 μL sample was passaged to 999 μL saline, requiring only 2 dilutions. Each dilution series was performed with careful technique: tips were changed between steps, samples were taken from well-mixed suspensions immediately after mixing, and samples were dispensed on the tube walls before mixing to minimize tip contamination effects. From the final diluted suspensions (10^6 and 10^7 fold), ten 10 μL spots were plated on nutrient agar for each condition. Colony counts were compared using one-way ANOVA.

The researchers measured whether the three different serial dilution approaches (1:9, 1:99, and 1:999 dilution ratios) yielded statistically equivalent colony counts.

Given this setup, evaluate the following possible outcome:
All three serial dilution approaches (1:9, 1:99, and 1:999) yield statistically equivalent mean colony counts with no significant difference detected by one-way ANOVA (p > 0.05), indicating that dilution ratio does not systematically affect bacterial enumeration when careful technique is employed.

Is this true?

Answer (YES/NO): NO